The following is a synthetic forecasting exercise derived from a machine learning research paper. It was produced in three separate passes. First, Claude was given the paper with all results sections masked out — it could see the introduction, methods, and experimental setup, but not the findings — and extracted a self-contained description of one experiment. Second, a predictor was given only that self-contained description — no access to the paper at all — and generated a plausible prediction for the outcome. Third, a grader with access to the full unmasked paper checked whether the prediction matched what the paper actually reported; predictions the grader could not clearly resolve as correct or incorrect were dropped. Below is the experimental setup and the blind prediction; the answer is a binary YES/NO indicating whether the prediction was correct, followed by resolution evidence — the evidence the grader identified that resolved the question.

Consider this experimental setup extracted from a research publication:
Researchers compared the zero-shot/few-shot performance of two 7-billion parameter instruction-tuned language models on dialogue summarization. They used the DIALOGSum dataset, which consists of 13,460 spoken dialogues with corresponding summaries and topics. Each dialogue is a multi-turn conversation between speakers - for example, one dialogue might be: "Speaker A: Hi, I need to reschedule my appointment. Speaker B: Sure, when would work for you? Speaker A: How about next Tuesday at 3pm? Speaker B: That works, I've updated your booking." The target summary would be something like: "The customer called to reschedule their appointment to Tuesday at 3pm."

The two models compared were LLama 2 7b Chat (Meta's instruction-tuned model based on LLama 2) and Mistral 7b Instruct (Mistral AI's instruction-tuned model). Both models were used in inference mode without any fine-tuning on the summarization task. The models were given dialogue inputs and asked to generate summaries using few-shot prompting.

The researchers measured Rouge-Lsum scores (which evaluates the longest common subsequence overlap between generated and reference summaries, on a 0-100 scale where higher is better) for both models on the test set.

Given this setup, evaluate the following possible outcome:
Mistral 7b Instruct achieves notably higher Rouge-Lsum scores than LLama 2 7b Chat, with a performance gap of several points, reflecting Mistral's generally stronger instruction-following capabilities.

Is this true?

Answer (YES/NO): YES